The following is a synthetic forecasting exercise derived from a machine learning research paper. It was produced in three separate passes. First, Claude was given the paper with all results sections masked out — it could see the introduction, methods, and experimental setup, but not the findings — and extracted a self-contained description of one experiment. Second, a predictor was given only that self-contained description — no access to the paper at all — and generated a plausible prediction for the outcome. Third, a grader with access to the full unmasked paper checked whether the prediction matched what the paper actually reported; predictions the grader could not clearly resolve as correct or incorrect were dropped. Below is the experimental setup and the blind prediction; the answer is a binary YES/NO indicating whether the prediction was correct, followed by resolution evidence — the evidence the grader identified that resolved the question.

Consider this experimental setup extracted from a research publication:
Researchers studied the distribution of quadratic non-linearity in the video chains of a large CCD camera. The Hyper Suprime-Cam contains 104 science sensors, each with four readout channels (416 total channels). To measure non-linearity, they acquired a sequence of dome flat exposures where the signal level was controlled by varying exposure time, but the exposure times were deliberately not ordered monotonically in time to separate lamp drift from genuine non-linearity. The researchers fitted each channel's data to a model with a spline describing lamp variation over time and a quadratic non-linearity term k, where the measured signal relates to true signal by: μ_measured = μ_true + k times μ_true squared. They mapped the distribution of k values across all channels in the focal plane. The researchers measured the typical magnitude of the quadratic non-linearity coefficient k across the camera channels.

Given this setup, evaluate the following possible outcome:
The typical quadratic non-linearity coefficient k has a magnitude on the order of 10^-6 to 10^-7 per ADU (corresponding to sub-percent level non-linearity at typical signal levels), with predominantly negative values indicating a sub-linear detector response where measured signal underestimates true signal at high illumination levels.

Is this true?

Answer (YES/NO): NO